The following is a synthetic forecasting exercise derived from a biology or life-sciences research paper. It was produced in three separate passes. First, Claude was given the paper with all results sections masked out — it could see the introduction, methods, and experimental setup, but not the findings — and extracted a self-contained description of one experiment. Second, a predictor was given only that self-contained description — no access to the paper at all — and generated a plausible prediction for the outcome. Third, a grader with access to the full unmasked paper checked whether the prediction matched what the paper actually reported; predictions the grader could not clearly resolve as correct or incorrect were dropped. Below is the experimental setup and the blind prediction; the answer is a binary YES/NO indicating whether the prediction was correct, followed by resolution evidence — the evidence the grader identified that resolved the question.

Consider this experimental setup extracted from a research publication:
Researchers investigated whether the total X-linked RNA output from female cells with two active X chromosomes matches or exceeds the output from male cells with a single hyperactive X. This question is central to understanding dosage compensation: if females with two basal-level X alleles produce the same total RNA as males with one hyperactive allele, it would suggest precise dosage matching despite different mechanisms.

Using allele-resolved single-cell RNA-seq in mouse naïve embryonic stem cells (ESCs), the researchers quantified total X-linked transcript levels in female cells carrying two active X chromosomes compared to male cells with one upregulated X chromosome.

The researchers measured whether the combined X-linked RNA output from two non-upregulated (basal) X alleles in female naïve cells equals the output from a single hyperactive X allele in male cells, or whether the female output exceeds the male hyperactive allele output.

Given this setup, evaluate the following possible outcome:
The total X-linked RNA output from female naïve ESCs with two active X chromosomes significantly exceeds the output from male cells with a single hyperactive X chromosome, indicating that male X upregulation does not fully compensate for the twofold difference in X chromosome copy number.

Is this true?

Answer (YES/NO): YES